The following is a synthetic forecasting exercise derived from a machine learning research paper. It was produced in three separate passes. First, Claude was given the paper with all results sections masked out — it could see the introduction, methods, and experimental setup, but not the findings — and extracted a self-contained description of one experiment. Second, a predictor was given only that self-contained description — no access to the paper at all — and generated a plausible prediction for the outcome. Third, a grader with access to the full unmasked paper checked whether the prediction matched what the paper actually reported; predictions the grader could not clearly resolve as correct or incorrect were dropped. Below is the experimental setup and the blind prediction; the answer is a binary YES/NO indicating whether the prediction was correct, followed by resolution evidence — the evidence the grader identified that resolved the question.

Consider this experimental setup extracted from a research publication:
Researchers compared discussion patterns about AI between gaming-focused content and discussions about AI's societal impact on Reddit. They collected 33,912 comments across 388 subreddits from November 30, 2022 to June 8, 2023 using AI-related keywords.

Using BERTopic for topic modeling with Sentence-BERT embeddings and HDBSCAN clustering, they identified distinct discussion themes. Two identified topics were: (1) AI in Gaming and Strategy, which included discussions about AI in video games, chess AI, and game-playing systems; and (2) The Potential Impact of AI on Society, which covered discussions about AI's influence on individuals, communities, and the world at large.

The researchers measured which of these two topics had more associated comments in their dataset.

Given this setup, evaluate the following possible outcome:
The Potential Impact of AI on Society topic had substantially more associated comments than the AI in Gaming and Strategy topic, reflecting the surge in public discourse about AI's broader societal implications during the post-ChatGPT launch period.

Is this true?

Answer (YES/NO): NO